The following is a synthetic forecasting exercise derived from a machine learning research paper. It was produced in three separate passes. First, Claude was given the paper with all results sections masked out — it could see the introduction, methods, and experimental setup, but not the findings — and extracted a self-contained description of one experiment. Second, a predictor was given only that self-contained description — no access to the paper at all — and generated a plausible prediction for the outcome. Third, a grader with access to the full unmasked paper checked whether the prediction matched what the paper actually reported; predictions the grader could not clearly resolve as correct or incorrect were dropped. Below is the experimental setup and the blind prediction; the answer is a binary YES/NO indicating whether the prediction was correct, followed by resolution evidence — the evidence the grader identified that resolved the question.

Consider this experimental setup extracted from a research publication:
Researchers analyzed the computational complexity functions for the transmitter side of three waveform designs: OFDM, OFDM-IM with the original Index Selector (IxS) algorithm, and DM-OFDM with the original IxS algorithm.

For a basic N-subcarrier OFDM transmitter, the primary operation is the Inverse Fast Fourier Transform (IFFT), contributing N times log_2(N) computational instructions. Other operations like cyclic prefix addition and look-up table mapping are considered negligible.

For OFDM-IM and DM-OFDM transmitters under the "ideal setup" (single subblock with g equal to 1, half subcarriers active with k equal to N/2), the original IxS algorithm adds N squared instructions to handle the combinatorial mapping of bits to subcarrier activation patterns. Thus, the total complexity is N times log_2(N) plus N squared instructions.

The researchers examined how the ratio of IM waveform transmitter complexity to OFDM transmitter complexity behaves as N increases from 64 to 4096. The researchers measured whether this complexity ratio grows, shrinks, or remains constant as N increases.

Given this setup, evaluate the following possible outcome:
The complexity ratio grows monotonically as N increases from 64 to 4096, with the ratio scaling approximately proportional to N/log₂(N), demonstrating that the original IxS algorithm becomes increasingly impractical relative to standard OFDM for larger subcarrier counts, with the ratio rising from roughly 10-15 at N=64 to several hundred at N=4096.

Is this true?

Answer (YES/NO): YES